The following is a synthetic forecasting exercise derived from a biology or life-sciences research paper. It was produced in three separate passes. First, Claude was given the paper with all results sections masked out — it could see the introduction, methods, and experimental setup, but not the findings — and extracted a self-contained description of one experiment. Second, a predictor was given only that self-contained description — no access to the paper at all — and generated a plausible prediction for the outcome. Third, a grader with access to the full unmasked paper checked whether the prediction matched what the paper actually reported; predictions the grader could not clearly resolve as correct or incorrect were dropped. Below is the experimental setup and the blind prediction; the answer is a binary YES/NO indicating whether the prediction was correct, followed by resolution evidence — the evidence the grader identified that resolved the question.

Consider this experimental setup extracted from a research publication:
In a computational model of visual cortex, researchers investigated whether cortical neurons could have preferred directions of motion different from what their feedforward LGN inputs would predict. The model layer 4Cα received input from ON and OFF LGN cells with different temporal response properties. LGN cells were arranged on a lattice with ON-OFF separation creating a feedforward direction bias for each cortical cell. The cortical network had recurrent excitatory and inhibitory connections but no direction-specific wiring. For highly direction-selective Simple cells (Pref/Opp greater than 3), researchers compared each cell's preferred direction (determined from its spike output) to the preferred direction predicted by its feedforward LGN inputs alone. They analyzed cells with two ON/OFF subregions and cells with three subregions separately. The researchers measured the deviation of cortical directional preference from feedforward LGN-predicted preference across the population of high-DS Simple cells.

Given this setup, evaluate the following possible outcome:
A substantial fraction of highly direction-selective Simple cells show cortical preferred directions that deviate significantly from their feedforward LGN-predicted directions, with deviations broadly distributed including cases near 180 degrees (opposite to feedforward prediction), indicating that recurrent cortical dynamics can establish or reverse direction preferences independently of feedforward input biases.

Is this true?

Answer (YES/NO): NO